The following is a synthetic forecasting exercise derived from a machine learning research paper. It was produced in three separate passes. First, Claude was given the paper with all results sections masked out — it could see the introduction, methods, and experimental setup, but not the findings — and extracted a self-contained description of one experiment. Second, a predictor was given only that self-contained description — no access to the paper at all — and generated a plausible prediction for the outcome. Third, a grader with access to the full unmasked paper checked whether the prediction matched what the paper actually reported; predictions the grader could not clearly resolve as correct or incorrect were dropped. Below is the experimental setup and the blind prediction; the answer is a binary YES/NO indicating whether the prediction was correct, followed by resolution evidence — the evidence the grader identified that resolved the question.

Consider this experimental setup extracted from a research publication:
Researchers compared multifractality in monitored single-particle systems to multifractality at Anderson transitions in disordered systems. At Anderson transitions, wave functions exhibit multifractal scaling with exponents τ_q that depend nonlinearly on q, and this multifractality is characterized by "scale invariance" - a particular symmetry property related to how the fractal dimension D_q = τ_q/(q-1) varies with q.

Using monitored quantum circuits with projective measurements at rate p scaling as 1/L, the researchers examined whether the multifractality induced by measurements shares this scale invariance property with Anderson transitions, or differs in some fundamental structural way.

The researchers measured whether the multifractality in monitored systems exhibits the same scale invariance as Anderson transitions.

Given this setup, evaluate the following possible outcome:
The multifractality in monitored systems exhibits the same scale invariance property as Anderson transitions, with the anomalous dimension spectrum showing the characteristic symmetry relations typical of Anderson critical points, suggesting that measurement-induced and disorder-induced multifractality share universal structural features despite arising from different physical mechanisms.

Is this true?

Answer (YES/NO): NO